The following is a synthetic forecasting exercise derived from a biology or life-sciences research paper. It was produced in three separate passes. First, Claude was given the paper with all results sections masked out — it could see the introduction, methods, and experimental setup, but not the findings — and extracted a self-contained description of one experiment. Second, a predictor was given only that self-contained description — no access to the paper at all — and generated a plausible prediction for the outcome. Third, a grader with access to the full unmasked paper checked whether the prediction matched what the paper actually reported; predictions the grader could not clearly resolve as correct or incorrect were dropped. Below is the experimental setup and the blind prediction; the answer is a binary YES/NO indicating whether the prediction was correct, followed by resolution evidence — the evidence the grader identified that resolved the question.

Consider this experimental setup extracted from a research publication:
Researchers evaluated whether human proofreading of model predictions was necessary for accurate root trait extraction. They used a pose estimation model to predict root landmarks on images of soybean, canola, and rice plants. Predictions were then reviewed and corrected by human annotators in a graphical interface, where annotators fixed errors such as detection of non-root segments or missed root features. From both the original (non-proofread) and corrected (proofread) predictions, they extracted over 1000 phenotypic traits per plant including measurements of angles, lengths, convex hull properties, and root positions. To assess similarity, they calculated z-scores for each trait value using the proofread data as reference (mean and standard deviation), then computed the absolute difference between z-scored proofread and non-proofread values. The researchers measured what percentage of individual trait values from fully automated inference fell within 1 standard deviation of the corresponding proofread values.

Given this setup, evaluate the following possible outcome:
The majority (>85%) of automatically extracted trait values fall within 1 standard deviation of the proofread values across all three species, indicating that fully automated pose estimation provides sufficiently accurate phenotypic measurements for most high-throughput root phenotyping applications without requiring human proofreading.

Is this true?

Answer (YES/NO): YES